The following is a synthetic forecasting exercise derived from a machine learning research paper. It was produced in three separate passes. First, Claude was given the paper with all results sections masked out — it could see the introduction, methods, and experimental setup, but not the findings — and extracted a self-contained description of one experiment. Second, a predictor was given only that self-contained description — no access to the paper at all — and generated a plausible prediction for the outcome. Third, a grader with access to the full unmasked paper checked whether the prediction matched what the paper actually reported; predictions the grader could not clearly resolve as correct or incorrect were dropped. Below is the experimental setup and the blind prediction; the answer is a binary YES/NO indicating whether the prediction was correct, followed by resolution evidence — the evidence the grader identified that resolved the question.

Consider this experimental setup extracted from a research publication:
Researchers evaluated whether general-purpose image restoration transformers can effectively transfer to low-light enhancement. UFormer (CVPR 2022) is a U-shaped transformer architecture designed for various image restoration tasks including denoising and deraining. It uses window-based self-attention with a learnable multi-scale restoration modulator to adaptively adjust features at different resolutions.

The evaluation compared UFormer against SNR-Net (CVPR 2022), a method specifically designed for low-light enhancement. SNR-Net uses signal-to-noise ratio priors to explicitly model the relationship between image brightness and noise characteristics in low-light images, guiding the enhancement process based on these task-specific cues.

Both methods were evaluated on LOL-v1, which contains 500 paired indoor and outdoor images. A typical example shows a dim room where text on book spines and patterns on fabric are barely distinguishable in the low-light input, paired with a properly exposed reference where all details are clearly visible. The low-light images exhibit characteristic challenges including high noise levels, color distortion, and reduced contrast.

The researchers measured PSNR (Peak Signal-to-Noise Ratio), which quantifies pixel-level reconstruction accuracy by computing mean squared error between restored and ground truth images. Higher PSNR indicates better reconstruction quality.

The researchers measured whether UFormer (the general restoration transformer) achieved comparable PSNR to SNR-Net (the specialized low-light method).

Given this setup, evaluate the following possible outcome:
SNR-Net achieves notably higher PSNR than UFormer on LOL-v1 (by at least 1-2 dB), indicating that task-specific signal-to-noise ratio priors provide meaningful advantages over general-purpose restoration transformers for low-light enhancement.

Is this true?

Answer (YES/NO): YES